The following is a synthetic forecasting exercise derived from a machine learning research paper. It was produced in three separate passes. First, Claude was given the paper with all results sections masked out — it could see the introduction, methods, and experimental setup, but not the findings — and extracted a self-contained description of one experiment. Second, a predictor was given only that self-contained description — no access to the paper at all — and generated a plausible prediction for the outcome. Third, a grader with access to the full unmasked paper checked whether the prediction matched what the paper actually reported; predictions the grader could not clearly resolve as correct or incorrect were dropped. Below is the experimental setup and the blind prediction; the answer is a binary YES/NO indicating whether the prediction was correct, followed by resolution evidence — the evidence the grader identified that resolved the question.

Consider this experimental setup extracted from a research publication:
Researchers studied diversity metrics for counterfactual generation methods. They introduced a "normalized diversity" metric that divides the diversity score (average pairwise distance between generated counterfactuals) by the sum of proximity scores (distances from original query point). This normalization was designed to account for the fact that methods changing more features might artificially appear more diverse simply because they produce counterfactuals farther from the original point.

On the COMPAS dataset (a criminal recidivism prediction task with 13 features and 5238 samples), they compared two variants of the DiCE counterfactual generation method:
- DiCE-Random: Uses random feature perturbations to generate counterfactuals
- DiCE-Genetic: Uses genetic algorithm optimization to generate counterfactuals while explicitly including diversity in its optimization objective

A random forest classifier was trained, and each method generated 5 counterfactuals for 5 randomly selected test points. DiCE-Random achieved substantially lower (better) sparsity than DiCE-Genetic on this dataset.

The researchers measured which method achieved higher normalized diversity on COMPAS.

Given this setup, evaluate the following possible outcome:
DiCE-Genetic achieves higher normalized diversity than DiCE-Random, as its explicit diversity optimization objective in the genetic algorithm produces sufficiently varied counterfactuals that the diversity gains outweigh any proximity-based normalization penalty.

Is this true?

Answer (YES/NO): NO